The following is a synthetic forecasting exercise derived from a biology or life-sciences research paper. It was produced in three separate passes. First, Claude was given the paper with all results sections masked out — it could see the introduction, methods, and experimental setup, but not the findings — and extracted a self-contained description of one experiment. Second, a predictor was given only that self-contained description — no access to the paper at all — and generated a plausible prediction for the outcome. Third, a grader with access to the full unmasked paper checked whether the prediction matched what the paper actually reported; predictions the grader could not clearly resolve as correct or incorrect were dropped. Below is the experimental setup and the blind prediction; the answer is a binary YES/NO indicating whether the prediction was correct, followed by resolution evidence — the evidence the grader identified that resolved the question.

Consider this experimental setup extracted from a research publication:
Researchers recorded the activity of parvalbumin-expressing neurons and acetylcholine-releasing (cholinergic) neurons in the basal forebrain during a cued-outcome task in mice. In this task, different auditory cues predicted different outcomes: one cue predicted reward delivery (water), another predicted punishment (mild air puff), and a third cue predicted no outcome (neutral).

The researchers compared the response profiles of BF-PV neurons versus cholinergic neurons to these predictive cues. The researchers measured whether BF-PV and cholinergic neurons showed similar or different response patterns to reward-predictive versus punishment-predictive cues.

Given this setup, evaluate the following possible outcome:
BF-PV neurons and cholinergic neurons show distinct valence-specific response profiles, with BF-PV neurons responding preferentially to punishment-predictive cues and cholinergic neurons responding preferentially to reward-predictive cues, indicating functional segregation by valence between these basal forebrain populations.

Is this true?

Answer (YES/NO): NO